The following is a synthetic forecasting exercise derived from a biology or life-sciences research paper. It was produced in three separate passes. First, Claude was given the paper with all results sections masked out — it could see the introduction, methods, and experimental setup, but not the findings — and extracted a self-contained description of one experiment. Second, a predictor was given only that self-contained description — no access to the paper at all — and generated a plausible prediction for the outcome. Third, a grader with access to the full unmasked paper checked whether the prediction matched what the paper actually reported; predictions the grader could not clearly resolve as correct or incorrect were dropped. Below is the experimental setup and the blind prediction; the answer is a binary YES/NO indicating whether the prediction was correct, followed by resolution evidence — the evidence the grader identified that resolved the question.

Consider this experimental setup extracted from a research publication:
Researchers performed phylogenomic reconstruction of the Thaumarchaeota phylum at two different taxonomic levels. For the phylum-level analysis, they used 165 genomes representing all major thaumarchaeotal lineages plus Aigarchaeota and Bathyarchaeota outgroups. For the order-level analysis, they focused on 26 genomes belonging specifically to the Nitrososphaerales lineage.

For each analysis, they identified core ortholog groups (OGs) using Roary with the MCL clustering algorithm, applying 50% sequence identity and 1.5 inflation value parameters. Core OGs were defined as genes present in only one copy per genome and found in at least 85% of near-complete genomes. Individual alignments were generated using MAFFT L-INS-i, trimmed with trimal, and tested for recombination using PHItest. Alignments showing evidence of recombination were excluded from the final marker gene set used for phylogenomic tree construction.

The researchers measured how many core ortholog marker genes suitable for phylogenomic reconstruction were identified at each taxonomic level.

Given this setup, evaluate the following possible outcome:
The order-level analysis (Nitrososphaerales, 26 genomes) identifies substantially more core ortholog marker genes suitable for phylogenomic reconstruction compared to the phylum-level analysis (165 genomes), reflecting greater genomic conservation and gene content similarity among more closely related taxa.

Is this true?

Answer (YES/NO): YES